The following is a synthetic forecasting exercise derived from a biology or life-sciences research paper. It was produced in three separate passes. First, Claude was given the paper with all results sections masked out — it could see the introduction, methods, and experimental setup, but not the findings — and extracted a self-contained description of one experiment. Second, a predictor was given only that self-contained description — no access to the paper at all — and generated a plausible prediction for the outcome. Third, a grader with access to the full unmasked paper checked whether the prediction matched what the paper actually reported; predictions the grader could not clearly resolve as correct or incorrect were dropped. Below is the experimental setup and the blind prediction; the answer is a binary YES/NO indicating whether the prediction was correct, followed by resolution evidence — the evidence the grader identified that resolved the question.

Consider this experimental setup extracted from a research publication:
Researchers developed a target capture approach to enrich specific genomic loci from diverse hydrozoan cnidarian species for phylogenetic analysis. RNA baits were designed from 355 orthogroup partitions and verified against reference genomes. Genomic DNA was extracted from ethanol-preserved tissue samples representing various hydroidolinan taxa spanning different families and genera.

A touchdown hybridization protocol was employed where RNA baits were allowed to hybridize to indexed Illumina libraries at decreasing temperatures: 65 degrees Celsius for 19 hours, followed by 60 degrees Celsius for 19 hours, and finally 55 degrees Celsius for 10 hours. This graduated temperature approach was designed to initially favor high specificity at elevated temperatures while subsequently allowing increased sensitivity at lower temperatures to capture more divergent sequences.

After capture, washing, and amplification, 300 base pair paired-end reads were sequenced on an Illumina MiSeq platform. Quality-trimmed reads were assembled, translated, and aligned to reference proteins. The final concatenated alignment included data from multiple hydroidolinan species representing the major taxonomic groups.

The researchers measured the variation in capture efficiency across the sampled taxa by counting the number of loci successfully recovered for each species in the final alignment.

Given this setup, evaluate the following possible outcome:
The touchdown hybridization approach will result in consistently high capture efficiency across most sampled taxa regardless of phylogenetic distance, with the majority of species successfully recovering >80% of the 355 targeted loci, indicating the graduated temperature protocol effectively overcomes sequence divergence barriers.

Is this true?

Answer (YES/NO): NO